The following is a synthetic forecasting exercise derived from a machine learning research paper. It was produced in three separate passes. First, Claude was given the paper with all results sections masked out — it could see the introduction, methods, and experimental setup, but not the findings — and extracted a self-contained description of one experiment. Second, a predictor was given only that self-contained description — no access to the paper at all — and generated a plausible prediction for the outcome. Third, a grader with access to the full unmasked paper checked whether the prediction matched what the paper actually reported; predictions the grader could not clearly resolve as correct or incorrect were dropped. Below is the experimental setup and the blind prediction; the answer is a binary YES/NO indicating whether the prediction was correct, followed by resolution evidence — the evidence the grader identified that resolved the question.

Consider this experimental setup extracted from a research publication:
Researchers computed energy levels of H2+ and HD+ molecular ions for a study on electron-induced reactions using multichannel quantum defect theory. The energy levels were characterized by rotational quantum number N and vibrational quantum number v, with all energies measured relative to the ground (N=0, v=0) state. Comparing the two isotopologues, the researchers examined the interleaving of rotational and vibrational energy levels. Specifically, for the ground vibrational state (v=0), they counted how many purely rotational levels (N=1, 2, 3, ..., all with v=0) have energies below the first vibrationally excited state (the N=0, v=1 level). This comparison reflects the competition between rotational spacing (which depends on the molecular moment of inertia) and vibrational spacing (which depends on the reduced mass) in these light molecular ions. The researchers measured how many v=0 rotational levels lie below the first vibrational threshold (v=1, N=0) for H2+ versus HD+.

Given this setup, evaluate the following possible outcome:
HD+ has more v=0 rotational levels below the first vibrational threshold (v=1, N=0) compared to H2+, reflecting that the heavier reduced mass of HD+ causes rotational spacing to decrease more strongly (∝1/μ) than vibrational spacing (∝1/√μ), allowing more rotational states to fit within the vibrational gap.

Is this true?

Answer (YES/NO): YES